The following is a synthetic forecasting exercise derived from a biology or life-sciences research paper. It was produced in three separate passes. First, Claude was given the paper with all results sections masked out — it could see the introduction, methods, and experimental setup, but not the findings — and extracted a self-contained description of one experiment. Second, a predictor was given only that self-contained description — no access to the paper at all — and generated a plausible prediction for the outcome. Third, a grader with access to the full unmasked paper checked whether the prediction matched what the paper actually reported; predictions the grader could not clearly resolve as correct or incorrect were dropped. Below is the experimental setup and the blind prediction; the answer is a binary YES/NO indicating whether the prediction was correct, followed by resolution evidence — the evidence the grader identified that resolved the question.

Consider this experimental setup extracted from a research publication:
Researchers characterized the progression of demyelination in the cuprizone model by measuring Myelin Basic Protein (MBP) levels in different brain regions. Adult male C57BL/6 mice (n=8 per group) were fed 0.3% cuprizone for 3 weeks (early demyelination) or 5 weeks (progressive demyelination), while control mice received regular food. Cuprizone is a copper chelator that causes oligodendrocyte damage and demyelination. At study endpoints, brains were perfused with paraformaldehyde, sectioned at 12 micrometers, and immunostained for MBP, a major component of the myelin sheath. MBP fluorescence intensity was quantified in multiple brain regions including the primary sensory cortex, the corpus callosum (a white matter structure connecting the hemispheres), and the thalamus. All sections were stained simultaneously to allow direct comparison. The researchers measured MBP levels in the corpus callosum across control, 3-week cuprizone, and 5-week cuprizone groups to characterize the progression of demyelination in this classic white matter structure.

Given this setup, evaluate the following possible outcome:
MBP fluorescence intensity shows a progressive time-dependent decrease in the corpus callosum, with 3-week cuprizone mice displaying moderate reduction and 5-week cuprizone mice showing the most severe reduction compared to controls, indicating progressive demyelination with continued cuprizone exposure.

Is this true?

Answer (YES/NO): NO